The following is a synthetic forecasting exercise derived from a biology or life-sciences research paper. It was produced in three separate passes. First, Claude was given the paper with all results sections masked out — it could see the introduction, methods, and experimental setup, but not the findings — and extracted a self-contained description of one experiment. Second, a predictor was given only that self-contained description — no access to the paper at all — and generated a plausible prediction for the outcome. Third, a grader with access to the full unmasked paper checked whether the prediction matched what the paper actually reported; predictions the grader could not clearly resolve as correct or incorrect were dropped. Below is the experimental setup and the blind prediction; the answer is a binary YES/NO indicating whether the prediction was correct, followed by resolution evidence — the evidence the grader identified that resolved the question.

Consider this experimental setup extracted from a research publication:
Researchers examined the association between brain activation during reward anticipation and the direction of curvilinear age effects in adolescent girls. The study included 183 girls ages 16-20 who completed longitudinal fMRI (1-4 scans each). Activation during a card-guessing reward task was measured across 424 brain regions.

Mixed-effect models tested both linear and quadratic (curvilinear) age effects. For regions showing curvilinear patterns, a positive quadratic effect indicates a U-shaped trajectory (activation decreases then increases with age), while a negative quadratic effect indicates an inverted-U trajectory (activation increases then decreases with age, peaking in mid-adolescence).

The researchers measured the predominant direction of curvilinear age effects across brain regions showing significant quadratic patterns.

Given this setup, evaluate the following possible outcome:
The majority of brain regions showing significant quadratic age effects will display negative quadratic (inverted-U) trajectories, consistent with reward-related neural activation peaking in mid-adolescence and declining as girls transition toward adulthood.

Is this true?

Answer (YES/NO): NO